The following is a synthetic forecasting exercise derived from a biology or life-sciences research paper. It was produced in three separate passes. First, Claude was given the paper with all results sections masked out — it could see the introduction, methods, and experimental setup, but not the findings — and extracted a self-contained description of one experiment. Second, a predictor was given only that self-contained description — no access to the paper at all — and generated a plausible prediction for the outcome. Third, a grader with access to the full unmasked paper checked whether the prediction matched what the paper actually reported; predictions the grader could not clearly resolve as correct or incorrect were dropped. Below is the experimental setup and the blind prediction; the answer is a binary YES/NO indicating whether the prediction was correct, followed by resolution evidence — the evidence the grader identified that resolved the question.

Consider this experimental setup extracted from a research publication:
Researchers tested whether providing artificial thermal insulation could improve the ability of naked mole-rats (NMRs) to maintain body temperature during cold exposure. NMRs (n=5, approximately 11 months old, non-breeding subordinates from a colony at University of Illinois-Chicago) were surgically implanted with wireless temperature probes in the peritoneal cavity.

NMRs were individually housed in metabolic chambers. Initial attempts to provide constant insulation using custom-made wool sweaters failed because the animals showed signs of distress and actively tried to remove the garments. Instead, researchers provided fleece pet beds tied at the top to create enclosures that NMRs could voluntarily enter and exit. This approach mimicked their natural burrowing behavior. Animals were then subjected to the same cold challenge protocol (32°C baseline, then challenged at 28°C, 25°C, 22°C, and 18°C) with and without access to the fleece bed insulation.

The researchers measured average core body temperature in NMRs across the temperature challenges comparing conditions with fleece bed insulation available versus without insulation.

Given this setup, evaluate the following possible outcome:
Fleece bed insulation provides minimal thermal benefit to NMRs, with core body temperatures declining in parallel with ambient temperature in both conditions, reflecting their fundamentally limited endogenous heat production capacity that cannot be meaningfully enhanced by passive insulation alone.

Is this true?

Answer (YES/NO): NO